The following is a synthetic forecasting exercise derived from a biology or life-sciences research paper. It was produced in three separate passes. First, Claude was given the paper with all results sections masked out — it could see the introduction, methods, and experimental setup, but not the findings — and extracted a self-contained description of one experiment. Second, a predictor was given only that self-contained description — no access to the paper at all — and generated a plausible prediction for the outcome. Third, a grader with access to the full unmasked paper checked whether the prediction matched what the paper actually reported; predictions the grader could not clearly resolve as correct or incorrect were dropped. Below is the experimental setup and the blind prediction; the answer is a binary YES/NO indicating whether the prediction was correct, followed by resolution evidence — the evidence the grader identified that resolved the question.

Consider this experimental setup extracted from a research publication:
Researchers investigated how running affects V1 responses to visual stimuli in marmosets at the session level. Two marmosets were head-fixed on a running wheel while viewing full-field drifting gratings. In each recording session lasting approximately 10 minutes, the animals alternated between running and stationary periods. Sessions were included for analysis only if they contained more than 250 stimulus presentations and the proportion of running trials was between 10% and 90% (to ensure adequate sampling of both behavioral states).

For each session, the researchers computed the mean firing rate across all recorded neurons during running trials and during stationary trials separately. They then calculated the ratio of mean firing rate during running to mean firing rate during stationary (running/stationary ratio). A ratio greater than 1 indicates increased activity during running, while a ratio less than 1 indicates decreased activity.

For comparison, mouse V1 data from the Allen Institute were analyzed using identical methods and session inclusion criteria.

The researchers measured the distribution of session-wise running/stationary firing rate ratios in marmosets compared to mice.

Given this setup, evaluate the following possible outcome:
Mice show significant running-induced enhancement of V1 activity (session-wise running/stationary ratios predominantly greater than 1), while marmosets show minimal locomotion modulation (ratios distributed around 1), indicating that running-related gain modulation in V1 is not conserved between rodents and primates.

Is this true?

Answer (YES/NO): NO